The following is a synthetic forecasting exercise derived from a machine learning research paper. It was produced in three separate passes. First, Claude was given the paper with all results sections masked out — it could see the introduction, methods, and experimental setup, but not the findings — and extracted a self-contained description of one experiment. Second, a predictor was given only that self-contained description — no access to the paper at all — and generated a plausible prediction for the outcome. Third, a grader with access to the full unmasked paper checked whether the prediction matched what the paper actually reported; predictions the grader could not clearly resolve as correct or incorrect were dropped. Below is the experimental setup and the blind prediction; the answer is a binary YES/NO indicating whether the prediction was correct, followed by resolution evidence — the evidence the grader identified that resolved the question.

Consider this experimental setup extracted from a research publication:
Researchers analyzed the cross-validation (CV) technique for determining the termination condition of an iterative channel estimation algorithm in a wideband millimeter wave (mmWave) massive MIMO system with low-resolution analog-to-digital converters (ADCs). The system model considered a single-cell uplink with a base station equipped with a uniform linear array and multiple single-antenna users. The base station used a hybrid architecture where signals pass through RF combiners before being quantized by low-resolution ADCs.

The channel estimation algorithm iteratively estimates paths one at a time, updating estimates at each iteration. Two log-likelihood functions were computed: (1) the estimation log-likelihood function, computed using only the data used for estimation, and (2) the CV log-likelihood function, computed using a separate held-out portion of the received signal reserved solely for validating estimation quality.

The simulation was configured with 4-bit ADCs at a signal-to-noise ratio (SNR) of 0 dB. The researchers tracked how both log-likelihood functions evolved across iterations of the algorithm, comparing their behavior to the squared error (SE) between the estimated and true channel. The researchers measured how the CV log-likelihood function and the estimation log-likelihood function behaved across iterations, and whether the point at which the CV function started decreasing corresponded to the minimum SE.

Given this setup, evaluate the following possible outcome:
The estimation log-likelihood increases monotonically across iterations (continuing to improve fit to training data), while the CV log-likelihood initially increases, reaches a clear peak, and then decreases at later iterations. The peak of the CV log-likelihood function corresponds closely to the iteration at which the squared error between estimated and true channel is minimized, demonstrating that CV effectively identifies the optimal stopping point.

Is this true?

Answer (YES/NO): YES